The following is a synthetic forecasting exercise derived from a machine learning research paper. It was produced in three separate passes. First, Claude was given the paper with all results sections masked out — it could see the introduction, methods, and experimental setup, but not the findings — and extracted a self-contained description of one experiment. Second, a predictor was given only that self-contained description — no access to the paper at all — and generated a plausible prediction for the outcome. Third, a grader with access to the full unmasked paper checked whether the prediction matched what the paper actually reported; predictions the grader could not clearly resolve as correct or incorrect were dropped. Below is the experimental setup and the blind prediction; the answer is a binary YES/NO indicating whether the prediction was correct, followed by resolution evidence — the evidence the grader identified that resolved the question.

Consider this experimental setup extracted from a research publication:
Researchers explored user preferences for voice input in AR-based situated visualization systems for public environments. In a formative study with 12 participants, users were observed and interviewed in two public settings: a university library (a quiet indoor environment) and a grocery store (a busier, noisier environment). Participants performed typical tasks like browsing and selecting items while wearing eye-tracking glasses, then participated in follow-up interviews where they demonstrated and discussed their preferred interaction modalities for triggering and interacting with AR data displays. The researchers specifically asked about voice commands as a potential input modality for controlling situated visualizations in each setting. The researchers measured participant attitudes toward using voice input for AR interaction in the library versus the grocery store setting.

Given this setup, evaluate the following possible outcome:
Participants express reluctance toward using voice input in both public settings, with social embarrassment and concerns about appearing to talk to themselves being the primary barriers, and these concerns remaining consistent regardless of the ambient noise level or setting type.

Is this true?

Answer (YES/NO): NO